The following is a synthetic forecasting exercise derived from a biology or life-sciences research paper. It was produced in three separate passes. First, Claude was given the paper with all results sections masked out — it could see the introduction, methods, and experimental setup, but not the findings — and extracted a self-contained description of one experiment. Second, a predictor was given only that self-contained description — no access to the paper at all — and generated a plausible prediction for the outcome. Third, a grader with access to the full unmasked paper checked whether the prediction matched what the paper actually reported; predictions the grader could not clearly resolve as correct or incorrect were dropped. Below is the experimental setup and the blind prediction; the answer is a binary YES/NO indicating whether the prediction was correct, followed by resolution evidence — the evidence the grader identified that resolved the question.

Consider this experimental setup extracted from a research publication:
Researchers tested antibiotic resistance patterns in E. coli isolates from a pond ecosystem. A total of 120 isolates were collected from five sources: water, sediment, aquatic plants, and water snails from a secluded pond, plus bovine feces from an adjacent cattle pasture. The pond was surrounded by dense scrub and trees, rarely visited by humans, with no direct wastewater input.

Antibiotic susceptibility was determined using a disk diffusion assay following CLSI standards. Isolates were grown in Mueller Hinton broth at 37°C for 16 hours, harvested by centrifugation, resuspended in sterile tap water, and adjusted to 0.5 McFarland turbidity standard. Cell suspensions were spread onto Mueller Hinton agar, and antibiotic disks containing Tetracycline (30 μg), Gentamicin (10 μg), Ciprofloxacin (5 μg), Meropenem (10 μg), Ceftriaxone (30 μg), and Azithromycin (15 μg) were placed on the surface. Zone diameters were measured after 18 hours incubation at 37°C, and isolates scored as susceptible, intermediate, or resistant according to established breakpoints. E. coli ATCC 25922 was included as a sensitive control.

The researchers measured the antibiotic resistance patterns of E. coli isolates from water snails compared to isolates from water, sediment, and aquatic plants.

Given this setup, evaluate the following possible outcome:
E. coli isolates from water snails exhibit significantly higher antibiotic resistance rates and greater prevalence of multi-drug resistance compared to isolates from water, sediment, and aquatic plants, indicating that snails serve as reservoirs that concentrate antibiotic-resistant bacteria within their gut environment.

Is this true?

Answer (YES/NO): NO